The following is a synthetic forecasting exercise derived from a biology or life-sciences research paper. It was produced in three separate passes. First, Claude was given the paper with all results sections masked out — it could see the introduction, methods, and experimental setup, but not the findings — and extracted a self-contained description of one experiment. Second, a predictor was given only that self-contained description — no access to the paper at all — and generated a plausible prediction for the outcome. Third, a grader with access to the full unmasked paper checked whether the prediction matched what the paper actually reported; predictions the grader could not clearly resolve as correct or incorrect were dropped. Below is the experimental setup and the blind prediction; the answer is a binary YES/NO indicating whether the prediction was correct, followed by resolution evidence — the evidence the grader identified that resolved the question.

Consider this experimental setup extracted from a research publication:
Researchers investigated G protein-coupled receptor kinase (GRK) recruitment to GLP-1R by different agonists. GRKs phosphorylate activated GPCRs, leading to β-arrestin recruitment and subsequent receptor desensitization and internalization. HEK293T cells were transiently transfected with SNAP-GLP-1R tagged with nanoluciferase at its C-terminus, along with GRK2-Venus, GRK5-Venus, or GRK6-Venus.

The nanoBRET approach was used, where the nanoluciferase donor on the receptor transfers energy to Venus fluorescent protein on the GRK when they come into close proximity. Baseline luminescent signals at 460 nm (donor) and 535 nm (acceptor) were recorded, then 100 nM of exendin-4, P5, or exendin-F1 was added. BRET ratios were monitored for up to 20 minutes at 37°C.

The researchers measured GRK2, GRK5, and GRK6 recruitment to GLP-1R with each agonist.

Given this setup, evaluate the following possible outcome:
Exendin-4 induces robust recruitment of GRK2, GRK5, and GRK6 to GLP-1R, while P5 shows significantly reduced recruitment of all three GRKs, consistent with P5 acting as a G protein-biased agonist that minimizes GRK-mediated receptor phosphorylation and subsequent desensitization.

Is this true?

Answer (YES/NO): NO